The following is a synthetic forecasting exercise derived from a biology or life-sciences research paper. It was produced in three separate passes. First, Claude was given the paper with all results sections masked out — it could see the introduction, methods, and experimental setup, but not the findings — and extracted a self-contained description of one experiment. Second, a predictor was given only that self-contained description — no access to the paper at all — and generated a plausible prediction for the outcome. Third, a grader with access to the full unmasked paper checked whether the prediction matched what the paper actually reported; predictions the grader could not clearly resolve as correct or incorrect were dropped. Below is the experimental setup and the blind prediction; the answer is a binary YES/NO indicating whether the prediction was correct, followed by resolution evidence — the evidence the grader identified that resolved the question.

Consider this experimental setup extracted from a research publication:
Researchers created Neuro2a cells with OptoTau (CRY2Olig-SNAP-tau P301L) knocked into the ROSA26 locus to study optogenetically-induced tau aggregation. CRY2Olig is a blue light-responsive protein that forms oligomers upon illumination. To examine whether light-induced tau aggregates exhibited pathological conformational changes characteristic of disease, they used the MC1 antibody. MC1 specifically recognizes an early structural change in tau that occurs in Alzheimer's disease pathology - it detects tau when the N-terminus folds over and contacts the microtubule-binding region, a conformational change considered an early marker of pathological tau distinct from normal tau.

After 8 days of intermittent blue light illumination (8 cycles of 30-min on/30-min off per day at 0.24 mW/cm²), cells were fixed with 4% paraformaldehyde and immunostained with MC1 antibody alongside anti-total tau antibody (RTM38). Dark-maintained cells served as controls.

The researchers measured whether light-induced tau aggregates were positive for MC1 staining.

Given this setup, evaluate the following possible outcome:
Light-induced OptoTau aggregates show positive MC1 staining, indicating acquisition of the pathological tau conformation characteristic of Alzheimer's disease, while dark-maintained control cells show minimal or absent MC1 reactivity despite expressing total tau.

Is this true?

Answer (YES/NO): YES